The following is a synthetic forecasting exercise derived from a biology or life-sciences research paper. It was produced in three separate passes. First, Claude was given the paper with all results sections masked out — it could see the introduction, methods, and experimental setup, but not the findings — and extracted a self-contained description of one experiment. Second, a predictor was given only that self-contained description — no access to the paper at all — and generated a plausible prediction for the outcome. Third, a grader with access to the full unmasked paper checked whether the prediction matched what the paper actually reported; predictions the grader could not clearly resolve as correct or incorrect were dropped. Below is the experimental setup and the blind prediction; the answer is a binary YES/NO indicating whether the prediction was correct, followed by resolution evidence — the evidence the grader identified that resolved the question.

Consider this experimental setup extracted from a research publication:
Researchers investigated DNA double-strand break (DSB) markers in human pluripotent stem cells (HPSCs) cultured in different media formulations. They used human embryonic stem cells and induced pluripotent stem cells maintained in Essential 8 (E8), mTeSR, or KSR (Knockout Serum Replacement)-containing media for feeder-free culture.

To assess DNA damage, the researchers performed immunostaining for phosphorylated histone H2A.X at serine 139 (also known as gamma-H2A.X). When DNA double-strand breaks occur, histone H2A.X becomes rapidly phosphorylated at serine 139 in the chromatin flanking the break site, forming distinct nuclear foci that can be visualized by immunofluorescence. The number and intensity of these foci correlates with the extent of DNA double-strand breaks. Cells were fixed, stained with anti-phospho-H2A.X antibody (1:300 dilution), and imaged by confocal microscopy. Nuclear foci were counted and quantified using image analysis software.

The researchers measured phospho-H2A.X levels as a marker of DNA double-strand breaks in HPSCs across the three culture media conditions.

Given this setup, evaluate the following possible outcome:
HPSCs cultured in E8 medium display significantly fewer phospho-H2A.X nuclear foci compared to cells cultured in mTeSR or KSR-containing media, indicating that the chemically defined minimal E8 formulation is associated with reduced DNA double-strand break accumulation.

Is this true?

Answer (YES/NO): NO